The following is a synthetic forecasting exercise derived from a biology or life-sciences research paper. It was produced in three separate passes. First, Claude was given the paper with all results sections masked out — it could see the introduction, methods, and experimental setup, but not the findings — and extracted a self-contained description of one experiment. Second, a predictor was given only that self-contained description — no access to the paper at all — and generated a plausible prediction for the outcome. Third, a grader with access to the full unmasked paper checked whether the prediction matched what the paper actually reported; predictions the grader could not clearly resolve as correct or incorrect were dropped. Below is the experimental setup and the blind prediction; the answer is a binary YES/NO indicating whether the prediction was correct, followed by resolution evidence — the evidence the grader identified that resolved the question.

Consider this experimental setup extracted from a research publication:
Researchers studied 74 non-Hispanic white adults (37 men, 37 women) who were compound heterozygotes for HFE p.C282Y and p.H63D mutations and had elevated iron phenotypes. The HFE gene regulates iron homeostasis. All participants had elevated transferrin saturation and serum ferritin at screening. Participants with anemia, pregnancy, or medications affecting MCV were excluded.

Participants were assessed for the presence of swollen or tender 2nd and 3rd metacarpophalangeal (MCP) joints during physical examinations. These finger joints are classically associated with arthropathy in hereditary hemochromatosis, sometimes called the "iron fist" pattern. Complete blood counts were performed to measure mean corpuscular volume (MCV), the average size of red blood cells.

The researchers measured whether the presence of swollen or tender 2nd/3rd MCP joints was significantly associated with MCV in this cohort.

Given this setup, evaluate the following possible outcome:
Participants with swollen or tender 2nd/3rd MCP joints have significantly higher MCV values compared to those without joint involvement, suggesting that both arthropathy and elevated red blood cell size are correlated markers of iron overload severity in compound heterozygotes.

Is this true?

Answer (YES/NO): NO